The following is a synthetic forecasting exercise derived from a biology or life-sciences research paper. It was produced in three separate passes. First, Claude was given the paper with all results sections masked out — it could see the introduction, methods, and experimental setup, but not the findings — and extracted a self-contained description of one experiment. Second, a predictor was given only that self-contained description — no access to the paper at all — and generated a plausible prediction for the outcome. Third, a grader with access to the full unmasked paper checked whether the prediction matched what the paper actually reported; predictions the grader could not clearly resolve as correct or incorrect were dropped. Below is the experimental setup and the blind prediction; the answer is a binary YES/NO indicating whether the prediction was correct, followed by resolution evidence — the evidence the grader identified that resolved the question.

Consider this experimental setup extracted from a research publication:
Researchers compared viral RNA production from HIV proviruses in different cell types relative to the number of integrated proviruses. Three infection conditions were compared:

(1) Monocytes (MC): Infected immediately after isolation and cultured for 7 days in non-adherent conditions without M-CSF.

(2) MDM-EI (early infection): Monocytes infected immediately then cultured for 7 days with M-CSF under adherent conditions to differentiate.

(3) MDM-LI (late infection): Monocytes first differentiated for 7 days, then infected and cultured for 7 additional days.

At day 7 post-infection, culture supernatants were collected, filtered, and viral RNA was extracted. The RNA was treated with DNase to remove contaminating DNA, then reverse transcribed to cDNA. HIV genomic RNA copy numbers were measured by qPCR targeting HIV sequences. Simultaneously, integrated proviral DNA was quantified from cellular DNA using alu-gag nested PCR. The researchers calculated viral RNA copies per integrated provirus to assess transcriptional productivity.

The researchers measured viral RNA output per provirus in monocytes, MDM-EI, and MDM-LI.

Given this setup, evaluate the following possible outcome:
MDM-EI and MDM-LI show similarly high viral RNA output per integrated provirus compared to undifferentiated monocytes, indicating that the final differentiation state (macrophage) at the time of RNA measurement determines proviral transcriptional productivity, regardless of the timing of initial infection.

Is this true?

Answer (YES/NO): NO